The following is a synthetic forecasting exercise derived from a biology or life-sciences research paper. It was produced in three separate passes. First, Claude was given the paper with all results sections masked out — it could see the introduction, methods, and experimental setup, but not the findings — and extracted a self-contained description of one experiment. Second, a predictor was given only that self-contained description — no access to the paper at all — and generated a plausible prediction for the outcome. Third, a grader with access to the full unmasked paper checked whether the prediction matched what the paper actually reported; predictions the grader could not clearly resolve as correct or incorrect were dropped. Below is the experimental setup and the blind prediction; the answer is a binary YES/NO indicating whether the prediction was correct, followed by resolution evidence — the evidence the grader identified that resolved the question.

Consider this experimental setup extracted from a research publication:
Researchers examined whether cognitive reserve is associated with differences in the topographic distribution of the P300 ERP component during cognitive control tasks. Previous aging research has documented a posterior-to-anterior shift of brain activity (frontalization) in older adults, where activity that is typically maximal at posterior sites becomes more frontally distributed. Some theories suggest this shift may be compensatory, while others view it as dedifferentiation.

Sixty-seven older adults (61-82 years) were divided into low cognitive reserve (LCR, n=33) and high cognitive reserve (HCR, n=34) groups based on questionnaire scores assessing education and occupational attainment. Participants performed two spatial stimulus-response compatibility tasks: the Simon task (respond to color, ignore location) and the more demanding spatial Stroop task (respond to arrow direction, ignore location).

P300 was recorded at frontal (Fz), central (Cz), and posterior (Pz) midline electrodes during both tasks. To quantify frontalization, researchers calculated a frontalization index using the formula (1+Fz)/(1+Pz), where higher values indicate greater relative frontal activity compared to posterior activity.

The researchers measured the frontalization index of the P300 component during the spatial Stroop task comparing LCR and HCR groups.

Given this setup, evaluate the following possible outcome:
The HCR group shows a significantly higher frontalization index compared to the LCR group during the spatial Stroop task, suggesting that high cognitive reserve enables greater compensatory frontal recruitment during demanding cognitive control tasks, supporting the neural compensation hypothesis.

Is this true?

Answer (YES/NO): NO